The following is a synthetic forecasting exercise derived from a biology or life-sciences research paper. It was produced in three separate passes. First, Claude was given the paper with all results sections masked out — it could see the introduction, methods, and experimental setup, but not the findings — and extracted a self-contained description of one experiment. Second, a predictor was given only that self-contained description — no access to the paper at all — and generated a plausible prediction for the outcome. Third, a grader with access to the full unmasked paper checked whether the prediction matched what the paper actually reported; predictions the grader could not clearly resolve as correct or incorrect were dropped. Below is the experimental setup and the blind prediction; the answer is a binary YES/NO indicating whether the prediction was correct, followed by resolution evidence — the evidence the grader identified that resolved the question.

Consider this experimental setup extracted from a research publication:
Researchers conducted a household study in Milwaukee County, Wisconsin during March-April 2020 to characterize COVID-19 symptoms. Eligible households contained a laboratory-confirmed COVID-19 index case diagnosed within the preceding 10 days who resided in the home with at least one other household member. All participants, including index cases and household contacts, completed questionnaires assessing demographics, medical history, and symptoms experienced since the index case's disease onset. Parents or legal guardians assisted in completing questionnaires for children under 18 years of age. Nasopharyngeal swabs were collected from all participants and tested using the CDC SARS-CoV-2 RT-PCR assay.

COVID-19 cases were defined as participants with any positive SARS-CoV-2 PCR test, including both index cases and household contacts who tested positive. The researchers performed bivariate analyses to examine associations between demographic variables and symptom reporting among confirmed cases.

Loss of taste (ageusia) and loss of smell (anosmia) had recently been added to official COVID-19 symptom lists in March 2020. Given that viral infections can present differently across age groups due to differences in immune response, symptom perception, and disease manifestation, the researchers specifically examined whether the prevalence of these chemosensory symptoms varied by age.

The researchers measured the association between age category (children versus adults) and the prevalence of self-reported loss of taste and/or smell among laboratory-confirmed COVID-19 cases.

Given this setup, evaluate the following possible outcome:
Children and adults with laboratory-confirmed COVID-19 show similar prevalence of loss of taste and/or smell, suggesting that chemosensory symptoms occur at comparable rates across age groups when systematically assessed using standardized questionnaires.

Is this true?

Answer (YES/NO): YES